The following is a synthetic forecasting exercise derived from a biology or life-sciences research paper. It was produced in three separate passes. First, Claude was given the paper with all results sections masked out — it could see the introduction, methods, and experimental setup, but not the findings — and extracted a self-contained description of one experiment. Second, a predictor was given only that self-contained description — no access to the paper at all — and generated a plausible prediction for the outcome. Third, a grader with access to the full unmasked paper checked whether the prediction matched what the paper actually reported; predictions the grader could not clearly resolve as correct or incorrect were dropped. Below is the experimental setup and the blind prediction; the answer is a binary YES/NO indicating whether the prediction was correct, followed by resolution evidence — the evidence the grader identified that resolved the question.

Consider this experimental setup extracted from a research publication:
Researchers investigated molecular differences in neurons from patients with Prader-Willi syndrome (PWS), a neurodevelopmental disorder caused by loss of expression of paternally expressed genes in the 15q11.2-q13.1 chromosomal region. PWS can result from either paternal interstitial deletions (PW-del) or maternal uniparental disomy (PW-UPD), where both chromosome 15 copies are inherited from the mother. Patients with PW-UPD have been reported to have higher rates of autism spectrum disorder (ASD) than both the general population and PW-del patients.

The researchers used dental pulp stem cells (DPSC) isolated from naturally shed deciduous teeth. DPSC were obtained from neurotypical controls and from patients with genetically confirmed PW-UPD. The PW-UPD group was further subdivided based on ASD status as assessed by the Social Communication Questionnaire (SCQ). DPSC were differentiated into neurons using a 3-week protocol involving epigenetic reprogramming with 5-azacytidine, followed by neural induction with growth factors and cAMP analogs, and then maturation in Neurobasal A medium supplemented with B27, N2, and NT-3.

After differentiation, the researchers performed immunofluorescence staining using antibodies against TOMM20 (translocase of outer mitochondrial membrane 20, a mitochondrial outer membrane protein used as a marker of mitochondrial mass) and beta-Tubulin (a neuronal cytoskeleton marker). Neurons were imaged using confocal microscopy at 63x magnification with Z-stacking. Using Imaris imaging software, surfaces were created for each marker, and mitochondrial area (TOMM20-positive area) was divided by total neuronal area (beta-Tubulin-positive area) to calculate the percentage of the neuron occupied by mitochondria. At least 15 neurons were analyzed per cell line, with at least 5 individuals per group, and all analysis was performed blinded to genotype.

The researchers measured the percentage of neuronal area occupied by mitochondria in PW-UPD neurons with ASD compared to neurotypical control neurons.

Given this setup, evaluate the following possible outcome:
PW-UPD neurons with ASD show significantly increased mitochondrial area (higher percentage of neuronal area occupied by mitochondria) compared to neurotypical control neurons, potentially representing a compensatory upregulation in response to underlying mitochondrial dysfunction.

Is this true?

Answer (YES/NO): NO